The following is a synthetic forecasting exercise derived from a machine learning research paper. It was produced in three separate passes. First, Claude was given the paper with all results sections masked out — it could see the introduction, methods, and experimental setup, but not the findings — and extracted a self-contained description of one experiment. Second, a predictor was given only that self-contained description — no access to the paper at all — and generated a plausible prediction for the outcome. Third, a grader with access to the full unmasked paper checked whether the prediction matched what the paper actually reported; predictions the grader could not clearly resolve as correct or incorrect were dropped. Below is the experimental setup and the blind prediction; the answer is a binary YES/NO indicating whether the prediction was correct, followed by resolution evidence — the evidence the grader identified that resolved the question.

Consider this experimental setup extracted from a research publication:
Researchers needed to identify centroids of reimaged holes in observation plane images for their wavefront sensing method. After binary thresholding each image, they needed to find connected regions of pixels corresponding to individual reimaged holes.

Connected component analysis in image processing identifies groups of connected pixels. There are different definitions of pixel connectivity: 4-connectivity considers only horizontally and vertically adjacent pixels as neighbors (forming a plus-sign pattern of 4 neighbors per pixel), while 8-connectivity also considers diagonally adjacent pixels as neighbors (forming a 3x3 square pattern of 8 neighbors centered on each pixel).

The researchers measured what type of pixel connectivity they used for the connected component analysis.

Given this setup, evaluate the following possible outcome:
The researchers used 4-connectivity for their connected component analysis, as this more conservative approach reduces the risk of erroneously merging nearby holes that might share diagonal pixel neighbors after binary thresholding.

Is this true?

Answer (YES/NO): YES